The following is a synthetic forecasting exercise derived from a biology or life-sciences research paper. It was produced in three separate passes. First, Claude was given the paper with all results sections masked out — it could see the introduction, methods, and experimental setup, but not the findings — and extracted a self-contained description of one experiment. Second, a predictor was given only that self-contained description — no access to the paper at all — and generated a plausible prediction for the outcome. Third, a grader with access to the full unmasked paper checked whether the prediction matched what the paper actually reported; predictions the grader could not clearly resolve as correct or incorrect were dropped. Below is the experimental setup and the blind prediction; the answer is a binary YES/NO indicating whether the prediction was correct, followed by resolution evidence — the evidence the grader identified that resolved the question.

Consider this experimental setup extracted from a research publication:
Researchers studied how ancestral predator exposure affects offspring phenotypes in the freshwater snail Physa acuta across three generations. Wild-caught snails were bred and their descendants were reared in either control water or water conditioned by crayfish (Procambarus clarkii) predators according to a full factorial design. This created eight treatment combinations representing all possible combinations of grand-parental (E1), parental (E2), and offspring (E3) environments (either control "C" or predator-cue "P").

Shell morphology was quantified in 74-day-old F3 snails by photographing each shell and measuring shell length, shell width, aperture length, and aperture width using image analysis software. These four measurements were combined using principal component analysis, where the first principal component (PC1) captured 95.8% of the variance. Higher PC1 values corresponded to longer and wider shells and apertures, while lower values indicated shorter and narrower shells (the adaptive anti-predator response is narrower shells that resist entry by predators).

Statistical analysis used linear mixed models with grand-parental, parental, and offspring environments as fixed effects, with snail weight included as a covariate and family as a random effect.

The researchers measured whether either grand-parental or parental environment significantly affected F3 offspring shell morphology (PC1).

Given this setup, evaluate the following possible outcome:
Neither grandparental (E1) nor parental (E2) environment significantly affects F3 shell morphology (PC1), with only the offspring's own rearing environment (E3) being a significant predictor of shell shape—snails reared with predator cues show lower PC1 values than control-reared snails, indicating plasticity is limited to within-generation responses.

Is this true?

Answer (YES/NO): YES